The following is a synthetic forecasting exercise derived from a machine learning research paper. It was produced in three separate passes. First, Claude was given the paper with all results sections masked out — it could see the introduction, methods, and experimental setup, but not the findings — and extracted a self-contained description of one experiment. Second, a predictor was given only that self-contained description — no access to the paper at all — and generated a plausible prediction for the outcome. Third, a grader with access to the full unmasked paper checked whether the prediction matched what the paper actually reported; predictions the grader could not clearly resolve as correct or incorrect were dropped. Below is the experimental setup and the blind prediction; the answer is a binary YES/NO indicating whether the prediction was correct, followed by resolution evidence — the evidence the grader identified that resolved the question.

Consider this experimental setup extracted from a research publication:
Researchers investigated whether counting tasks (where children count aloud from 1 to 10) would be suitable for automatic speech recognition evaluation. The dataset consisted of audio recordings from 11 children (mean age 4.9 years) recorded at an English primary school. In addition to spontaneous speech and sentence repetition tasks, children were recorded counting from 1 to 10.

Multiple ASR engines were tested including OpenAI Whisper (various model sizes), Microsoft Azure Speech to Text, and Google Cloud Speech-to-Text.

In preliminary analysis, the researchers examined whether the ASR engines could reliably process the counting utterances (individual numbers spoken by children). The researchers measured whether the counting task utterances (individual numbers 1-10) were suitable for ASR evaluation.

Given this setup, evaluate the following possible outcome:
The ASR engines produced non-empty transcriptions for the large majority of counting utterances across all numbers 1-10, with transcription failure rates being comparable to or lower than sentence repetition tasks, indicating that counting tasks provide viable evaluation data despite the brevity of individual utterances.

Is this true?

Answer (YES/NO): NO